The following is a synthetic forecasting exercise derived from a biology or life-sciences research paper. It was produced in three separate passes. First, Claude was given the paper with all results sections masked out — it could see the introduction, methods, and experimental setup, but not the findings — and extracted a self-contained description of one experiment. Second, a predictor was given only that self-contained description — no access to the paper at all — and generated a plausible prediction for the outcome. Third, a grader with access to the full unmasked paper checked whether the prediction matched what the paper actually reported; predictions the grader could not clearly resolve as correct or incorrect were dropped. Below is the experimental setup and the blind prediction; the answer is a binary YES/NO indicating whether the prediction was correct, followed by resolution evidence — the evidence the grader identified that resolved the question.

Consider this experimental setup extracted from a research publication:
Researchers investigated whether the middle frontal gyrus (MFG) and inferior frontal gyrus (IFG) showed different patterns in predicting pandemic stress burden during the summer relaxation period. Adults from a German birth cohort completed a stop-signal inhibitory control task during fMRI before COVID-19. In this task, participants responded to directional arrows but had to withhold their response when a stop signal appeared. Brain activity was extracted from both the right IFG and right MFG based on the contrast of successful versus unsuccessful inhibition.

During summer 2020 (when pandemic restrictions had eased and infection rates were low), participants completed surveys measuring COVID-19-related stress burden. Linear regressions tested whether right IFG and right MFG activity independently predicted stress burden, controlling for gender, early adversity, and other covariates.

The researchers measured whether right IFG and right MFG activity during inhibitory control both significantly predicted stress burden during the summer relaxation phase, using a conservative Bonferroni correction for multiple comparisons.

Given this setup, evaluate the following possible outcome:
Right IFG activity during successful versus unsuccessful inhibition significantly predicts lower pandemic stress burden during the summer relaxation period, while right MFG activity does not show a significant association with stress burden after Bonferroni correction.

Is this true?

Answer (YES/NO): NO